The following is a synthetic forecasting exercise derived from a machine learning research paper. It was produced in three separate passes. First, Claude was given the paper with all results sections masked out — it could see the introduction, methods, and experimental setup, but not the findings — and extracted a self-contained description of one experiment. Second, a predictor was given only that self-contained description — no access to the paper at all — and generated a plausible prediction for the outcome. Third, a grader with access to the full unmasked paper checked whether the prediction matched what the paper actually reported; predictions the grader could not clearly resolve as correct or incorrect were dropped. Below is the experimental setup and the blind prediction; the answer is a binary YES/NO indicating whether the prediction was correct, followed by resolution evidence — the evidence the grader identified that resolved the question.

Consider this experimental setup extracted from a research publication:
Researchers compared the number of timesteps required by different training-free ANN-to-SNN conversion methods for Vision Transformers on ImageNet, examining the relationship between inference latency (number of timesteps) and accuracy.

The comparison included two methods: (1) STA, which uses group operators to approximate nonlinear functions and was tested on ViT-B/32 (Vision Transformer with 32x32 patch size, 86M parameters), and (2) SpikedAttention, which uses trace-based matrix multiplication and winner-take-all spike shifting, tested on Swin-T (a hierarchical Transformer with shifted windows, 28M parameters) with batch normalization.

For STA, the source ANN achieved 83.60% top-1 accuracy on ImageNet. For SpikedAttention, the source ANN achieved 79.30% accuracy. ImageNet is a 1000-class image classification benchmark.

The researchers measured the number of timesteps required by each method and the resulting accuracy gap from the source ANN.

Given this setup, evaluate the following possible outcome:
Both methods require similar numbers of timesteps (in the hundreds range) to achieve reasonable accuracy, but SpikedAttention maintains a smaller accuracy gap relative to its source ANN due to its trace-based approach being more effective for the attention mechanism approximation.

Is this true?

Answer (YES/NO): NO